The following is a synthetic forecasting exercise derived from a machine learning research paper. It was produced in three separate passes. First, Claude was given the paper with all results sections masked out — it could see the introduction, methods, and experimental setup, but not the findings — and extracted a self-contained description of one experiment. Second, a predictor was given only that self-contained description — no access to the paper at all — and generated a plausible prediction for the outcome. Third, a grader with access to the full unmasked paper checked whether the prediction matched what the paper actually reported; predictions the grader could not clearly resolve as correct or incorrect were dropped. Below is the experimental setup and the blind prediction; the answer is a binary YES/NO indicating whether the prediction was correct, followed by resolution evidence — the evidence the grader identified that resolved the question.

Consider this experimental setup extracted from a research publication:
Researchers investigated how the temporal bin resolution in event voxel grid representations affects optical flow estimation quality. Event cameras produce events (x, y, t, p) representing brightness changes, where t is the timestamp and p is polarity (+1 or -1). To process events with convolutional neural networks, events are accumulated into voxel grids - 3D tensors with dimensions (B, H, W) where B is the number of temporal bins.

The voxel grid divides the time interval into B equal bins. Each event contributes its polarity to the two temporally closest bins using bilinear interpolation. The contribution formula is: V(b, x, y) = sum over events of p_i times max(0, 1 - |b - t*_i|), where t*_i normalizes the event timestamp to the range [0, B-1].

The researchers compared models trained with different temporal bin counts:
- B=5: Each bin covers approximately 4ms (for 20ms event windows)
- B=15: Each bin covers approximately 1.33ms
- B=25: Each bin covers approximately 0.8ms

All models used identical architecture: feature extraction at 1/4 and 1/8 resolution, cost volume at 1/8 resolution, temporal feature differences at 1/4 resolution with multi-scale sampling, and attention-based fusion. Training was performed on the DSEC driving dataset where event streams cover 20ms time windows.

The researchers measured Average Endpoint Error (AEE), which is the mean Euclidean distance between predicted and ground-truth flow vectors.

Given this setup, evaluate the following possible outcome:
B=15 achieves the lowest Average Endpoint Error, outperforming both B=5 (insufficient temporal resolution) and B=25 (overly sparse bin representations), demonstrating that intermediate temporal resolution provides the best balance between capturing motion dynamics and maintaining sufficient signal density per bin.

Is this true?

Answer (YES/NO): NO